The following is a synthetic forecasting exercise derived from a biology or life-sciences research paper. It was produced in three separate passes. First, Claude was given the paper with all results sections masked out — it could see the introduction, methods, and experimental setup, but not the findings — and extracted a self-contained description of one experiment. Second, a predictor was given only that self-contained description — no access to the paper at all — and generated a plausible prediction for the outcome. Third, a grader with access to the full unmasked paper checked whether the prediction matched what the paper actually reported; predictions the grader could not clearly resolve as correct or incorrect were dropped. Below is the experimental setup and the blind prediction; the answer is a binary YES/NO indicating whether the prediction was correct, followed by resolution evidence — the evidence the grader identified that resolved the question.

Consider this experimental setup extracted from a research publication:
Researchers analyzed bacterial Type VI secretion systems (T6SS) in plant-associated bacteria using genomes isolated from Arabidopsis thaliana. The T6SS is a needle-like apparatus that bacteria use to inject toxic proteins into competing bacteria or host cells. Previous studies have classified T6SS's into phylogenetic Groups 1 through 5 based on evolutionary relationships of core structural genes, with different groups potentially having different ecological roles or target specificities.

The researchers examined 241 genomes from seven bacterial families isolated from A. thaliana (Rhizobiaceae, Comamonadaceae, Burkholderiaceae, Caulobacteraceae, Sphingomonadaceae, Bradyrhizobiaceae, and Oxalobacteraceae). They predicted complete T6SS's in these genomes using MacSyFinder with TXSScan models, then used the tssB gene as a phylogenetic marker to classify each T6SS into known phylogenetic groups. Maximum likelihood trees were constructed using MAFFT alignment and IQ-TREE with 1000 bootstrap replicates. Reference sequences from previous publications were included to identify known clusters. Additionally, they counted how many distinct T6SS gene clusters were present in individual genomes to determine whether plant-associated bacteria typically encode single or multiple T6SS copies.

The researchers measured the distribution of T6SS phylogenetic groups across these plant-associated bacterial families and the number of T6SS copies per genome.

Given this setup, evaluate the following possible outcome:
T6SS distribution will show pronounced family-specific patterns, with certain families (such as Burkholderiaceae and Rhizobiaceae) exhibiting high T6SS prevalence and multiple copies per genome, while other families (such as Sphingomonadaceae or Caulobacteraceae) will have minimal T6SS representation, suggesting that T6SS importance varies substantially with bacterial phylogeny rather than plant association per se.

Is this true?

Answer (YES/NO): NO